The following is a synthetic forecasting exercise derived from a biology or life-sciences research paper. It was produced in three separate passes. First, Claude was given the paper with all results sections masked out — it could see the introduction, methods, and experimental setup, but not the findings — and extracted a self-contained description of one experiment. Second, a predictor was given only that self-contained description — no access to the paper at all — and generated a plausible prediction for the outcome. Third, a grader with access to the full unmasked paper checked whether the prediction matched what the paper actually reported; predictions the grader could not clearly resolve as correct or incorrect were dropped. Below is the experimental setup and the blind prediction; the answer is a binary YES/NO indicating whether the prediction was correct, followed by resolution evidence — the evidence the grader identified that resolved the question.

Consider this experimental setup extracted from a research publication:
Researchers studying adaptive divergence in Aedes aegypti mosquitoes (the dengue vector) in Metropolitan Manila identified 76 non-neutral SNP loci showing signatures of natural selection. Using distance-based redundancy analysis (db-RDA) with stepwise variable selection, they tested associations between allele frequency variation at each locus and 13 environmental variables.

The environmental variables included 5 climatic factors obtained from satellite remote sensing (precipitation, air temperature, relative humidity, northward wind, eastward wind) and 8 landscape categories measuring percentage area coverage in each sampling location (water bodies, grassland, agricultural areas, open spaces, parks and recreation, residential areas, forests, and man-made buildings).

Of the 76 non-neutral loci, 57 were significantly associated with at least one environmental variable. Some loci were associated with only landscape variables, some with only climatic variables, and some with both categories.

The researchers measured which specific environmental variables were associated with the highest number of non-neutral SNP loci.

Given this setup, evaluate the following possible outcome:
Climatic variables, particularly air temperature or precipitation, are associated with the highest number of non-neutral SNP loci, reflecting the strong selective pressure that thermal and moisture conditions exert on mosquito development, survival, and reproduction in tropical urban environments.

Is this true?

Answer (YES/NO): NO